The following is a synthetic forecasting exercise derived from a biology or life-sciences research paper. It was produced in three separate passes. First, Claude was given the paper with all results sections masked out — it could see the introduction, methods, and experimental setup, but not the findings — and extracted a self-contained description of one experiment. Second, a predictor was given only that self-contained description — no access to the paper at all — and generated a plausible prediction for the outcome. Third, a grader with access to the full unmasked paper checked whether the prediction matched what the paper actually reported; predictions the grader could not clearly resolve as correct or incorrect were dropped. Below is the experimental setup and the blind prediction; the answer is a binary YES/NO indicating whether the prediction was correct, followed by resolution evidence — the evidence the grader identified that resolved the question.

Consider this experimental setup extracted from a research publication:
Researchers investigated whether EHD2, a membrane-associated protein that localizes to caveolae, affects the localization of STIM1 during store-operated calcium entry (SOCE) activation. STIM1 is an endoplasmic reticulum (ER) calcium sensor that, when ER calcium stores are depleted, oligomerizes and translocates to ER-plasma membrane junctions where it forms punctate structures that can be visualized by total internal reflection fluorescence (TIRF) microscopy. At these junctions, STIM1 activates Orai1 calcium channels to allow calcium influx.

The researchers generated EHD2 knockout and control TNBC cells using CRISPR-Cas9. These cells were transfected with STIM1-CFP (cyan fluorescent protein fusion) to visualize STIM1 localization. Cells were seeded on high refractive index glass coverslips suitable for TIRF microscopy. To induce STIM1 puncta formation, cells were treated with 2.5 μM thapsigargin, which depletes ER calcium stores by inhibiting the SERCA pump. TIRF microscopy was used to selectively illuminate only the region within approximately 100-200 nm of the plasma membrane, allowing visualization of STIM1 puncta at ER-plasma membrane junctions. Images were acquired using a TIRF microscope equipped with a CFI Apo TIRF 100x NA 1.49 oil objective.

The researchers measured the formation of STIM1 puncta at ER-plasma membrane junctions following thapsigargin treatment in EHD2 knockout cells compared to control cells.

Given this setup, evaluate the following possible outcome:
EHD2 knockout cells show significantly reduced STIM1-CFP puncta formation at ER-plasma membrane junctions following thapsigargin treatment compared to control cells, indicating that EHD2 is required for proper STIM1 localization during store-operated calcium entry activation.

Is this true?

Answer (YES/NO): YES